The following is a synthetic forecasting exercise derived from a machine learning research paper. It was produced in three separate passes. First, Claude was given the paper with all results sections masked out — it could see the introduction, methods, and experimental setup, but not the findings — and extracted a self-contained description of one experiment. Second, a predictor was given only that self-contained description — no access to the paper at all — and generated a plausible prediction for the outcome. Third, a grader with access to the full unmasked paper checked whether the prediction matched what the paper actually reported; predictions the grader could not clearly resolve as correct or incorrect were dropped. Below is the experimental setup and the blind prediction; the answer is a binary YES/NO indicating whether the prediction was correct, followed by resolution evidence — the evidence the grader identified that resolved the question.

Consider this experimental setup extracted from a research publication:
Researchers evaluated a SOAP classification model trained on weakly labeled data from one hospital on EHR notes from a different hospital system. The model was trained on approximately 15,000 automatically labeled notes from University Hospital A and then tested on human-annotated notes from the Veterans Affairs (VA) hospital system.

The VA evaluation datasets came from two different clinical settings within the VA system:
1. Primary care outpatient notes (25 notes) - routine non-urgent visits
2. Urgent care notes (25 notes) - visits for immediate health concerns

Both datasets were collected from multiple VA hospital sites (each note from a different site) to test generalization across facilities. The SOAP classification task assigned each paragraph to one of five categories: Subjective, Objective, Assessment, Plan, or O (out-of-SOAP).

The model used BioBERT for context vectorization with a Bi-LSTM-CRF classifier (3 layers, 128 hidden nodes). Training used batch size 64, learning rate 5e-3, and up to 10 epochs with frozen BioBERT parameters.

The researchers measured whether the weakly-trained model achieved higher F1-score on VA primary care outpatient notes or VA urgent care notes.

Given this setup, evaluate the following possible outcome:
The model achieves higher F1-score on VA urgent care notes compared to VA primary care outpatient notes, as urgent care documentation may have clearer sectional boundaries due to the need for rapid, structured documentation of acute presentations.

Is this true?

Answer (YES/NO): NO